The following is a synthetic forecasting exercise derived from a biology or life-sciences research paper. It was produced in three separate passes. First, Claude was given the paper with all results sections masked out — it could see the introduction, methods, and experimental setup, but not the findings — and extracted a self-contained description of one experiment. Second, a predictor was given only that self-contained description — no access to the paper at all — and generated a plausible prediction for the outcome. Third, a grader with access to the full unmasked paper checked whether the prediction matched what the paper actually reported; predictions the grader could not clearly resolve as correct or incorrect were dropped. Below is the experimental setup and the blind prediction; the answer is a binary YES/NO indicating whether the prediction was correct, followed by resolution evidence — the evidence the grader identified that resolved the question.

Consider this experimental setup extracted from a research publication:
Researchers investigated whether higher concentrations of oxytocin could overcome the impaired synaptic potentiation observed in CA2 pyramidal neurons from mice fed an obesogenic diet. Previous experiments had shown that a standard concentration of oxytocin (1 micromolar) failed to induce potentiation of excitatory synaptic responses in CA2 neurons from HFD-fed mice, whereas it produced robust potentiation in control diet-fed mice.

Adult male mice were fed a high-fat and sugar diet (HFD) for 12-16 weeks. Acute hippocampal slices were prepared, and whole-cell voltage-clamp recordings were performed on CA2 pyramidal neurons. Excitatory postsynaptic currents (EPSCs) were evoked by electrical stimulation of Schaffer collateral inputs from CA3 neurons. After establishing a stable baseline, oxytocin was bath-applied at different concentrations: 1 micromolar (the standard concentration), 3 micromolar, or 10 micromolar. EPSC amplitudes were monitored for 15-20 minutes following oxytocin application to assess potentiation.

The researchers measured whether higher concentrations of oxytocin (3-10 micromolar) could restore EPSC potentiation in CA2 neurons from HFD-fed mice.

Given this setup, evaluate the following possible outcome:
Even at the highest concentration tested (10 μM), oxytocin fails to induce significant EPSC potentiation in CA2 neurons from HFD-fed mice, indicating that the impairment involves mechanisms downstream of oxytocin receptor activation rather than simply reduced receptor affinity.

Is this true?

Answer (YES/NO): NO